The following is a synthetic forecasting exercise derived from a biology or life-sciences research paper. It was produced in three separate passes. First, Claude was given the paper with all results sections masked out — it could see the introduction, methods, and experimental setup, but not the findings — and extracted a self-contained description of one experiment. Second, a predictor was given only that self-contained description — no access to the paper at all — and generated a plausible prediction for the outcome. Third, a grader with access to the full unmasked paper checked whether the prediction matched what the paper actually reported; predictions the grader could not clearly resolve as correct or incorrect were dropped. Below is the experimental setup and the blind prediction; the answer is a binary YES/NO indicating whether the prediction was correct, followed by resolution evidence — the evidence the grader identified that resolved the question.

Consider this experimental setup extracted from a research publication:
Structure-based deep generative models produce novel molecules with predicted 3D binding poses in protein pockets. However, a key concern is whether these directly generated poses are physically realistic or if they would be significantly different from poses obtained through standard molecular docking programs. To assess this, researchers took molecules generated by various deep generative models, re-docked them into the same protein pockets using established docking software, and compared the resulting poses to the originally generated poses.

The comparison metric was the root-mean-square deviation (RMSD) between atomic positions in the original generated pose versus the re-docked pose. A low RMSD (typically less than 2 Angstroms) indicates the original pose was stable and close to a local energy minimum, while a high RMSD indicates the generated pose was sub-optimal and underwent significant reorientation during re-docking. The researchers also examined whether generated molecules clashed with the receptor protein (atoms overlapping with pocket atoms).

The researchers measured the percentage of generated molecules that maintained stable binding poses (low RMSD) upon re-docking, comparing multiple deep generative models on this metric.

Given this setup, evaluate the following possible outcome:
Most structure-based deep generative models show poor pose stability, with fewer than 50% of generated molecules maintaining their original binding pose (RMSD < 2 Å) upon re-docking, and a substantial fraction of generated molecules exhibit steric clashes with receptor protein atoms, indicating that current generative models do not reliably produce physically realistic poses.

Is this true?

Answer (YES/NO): YES